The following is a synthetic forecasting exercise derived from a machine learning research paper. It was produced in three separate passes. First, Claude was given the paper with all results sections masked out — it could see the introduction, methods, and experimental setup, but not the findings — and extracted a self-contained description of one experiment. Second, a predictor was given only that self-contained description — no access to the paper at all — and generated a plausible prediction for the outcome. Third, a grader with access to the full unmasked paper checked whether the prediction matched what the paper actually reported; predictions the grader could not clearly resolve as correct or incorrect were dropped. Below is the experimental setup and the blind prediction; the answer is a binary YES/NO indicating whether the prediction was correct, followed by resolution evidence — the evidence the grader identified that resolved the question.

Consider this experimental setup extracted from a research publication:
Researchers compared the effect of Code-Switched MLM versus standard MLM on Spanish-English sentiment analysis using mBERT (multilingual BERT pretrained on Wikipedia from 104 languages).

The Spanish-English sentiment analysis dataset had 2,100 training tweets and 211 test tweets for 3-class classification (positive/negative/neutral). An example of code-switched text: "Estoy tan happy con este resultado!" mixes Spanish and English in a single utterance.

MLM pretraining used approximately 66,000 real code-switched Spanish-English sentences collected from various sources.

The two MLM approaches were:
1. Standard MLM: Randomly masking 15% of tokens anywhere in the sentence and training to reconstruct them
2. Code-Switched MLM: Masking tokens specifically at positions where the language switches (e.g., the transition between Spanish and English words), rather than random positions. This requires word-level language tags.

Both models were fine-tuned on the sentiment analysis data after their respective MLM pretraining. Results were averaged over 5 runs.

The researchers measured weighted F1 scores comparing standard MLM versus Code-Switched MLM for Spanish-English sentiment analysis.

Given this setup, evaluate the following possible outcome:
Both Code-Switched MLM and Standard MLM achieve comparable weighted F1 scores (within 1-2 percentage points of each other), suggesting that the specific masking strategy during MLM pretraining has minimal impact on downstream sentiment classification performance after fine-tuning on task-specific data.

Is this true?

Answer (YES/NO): NO